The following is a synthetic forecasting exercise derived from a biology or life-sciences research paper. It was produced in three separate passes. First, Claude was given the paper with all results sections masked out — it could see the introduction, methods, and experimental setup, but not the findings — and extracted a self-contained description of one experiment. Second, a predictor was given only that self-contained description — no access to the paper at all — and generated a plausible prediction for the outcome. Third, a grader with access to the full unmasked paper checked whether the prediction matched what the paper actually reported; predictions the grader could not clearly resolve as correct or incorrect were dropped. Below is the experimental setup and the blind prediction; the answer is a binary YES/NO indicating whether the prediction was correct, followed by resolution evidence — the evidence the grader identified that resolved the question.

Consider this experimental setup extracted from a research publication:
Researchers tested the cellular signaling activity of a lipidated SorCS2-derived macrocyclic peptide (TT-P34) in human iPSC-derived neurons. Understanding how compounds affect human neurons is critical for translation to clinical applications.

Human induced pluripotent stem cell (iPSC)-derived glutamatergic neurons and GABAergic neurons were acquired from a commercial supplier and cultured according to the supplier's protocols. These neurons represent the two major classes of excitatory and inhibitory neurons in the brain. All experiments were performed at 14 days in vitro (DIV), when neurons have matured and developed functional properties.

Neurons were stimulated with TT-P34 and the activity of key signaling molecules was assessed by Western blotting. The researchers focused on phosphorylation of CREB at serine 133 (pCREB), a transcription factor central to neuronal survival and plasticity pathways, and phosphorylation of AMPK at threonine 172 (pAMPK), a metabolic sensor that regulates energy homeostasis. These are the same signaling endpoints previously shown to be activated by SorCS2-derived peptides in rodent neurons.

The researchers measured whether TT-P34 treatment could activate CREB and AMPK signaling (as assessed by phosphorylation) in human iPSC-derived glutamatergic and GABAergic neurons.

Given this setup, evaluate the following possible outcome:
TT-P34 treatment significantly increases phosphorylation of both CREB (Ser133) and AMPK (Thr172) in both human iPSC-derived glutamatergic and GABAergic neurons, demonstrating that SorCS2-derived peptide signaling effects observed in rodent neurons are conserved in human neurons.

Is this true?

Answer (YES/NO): YES